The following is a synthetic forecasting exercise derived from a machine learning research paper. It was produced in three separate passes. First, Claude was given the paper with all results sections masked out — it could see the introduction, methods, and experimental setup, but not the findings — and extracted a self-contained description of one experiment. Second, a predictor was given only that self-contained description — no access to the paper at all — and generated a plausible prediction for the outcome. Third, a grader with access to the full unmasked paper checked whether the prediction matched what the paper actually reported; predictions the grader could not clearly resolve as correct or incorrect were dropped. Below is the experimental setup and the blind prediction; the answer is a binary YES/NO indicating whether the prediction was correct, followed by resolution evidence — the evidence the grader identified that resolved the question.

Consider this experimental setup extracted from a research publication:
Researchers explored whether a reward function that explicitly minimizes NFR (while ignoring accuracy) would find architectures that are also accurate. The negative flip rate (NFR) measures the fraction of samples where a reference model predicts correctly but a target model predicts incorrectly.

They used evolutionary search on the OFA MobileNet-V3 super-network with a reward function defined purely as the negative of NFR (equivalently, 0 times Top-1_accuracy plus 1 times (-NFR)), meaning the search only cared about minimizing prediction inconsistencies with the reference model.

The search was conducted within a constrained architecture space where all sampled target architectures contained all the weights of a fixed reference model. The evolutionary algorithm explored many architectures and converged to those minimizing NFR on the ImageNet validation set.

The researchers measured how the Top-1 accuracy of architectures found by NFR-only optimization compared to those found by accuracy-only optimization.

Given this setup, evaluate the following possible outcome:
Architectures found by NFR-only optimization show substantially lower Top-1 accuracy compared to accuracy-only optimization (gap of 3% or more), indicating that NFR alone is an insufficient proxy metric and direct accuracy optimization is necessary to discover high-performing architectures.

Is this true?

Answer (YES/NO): NO